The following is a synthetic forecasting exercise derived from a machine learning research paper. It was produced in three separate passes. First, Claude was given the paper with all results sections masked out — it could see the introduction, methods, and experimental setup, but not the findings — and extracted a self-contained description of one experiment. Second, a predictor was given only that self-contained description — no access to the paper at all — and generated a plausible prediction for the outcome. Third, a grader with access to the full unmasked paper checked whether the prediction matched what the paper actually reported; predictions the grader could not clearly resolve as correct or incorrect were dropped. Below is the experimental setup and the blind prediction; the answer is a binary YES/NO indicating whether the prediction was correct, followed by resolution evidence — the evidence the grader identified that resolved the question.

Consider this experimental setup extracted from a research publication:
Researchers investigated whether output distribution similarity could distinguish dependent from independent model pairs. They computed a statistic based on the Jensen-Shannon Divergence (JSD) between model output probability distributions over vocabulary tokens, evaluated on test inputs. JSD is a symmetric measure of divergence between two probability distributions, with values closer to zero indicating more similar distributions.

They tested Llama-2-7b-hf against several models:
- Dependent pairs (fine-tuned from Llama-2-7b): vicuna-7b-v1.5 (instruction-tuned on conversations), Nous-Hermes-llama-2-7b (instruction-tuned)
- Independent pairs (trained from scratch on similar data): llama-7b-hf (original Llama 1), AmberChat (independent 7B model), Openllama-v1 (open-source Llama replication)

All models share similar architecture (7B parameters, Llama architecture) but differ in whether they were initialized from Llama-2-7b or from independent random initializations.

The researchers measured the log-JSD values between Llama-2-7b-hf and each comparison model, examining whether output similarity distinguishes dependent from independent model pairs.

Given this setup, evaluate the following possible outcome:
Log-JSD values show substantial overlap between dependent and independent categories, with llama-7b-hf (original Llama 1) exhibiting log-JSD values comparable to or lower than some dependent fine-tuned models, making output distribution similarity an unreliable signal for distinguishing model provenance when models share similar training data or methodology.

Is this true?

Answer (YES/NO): YES